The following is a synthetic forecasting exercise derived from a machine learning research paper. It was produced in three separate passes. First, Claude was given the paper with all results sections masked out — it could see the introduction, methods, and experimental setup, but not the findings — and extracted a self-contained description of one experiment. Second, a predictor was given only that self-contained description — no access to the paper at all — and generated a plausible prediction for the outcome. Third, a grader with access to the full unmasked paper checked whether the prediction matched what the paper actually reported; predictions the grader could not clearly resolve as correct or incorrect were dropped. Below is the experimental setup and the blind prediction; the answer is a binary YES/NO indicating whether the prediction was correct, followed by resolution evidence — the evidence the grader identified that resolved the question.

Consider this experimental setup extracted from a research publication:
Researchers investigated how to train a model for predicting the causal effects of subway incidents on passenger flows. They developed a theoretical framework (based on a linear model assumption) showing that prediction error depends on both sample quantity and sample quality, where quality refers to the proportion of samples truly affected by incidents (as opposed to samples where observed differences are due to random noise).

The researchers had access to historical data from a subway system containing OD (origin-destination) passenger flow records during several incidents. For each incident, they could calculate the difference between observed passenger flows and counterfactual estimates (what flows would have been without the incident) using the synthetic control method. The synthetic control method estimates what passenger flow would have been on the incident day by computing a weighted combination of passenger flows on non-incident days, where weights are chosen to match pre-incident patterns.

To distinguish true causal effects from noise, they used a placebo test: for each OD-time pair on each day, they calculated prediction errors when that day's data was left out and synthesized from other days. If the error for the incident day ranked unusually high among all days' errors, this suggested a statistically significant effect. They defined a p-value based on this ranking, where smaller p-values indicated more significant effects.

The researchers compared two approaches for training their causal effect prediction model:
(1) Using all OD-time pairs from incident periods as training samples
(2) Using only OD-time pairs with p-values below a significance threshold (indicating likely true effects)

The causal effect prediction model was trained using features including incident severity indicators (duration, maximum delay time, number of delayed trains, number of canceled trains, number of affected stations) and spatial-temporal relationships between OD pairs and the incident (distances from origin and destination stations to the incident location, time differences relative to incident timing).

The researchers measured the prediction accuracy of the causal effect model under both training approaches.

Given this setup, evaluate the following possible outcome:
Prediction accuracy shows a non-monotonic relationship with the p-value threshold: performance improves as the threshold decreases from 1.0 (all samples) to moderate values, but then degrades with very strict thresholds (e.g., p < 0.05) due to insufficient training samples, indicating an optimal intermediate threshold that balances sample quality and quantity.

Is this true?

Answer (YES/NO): NO